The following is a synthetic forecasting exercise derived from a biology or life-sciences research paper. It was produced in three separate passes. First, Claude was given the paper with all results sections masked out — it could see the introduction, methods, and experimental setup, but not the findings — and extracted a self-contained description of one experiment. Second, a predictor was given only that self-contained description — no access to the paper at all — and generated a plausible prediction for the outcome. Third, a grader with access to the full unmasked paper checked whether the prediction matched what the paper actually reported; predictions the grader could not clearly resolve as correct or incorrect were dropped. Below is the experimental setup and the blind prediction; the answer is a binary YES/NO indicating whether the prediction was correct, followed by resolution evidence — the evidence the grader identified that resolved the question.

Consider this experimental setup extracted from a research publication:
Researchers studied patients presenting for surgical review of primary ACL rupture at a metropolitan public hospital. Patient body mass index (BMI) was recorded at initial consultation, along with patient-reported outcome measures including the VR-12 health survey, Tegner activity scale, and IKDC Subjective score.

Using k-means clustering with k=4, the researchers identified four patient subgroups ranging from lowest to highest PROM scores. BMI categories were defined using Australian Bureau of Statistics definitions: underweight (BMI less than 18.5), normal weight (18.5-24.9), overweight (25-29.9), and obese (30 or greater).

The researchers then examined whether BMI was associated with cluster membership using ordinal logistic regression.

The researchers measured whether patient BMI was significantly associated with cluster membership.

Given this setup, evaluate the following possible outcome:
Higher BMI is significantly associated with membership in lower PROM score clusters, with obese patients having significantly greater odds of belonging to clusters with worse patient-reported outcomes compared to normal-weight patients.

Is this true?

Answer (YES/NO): NO